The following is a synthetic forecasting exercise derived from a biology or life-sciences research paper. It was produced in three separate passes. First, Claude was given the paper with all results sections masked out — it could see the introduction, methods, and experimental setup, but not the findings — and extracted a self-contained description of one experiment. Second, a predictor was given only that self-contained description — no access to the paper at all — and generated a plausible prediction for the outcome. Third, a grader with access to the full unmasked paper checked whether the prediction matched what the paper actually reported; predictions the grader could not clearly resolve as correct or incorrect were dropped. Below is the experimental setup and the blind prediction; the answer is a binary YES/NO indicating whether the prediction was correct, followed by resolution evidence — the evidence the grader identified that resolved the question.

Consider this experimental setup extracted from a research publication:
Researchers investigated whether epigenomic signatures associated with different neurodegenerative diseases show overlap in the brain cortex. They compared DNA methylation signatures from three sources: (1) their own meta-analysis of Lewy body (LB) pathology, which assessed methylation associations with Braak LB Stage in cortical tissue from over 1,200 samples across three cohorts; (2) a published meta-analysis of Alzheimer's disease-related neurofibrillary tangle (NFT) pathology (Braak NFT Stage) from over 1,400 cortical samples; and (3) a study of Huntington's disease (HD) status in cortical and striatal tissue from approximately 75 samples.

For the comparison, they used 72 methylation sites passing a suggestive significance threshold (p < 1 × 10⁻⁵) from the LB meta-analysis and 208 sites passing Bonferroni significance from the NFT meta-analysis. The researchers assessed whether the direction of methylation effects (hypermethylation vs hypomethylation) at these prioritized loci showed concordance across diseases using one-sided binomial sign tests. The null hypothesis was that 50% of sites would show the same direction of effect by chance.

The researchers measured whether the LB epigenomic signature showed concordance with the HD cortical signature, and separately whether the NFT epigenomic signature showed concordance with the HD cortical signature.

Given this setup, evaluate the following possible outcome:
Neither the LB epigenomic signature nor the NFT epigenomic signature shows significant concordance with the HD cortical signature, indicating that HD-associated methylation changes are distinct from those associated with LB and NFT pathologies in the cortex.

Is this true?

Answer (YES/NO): NO